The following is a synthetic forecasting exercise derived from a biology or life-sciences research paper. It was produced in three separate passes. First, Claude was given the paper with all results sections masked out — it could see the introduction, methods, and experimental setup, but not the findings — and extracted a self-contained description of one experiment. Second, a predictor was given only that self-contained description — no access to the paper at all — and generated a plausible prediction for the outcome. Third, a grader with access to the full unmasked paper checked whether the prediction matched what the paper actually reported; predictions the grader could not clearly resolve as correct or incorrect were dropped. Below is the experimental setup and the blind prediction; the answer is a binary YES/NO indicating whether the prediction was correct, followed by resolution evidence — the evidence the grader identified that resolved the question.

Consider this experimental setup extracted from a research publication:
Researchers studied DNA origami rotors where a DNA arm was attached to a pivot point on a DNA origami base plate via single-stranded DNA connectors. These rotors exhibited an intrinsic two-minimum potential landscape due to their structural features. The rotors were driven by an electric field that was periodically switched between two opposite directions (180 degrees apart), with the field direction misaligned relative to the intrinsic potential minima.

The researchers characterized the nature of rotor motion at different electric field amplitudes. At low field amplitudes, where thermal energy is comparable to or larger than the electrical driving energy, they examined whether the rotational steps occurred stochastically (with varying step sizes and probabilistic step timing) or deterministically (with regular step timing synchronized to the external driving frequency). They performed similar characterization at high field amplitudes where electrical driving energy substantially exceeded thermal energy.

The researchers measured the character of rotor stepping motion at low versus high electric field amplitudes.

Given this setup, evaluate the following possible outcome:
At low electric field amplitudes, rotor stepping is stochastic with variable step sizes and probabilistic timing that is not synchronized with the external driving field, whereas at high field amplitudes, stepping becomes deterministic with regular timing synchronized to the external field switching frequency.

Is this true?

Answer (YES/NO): YES